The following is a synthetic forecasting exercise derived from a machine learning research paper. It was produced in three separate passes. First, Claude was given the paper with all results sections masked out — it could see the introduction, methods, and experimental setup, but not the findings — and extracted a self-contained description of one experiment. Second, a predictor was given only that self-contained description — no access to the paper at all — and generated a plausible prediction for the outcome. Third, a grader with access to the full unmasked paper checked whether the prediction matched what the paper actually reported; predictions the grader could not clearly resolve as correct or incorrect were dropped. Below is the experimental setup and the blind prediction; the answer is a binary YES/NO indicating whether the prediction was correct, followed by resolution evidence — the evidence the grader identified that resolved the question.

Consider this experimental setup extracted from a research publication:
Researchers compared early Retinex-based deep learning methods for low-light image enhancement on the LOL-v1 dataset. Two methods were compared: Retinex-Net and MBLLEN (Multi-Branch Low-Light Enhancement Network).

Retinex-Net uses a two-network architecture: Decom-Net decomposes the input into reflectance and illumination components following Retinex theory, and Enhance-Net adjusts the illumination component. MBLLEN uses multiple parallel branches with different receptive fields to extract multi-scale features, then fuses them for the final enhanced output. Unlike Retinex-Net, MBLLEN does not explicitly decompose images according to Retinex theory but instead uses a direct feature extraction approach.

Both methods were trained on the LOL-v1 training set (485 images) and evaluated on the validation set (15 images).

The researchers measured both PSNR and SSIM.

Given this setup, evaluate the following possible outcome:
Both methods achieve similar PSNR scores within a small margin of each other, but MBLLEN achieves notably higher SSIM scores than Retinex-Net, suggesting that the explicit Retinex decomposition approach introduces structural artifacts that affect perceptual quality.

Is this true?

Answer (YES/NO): NO